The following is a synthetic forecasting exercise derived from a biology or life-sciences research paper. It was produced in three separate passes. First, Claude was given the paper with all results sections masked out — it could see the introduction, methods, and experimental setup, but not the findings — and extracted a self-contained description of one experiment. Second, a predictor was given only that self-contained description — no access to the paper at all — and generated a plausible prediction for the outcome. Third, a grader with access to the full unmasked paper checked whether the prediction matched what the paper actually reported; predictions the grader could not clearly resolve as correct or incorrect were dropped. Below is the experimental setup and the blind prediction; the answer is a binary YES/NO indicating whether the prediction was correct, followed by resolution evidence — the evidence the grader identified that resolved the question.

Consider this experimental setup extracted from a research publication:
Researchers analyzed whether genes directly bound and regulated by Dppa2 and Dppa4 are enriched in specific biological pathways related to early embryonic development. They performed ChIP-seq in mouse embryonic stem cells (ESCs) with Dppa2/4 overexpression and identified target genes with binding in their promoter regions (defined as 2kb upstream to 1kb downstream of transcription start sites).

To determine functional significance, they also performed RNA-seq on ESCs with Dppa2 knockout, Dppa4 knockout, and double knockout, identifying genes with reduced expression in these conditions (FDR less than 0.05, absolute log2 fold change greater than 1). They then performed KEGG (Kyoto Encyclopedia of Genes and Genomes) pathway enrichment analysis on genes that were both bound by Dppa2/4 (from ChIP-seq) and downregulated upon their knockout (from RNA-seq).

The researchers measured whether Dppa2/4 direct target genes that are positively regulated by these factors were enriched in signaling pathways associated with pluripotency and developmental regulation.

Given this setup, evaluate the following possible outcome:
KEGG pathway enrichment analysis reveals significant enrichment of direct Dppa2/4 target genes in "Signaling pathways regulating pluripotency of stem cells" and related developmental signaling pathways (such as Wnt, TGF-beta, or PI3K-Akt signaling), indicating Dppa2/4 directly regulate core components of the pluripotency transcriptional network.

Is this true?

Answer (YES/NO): YES